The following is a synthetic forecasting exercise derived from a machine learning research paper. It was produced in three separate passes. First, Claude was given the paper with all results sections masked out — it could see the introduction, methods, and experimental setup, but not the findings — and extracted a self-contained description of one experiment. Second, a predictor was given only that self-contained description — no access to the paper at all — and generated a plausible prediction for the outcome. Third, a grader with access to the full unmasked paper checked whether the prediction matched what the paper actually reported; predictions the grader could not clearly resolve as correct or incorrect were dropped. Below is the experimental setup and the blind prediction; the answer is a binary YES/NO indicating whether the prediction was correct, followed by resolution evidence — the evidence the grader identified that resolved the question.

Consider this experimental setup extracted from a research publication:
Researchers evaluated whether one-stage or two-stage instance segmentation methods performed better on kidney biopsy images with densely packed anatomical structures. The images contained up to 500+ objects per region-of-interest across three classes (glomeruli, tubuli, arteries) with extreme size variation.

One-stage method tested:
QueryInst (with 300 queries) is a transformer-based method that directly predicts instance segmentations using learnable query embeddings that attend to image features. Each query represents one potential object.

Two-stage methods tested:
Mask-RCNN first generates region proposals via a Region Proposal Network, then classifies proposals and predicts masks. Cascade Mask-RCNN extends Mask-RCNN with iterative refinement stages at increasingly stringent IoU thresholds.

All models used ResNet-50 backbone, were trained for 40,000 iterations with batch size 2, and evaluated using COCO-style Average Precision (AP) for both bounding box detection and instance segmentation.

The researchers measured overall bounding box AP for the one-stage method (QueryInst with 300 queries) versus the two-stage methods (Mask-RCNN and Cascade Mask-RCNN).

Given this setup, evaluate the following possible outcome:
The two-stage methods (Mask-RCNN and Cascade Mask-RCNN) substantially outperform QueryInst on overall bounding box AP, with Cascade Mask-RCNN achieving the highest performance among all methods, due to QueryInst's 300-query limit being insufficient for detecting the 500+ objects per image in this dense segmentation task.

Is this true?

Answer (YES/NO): NO